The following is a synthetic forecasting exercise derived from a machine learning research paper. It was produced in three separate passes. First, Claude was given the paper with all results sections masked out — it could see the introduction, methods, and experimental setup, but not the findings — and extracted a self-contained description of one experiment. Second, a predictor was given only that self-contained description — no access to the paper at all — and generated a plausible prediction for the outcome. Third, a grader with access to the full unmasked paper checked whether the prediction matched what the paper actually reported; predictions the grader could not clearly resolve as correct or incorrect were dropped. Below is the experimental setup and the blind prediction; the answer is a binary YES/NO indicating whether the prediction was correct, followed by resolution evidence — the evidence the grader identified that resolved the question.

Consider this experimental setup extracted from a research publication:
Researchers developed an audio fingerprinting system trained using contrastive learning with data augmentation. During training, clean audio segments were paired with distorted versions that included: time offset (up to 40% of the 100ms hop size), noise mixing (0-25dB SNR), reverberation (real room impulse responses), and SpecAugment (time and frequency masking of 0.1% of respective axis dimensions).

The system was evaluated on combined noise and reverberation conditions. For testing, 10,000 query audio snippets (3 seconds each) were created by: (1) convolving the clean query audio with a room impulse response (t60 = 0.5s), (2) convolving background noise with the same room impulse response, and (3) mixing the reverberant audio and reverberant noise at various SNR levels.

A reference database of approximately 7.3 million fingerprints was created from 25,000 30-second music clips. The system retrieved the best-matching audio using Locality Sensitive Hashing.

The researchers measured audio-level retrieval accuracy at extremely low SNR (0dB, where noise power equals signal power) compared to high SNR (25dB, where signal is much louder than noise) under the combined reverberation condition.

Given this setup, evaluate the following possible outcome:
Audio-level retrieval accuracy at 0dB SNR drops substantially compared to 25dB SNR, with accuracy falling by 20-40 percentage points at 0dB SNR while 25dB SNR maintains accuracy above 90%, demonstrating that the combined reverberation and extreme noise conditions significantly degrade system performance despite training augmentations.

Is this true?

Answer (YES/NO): NO